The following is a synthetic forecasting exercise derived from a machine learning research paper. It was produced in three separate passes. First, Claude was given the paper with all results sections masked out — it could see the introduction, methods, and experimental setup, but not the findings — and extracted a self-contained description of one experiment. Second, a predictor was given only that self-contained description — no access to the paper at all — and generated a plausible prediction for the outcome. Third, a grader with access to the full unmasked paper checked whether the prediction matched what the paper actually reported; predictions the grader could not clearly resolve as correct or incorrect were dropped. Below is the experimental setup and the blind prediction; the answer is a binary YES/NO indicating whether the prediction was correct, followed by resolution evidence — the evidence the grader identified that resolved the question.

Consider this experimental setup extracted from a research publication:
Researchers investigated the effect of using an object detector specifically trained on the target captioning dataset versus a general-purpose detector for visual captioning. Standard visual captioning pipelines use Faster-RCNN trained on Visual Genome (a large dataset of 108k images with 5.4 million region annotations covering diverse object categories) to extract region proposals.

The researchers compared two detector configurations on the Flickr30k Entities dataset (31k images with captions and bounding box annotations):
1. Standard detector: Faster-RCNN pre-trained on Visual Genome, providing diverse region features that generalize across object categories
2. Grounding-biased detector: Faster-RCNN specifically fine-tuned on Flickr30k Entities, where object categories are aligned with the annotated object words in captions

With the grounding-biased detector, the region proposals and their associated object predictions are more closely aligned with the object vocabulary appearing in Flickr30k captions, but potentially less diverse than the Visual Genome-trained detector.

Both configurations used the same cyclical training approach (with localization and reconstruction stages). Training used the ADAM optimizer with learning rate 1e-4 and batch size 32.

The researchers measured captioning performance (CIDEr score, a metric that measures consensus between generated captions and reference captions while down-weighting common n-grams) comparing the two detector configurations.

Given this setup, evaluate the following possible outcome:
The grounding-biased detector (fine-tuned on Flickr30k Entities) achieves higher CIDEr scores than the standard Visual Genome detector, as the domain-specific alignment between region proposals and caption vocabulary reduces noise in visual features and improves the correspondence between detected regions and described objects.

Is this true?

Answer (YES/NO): NO